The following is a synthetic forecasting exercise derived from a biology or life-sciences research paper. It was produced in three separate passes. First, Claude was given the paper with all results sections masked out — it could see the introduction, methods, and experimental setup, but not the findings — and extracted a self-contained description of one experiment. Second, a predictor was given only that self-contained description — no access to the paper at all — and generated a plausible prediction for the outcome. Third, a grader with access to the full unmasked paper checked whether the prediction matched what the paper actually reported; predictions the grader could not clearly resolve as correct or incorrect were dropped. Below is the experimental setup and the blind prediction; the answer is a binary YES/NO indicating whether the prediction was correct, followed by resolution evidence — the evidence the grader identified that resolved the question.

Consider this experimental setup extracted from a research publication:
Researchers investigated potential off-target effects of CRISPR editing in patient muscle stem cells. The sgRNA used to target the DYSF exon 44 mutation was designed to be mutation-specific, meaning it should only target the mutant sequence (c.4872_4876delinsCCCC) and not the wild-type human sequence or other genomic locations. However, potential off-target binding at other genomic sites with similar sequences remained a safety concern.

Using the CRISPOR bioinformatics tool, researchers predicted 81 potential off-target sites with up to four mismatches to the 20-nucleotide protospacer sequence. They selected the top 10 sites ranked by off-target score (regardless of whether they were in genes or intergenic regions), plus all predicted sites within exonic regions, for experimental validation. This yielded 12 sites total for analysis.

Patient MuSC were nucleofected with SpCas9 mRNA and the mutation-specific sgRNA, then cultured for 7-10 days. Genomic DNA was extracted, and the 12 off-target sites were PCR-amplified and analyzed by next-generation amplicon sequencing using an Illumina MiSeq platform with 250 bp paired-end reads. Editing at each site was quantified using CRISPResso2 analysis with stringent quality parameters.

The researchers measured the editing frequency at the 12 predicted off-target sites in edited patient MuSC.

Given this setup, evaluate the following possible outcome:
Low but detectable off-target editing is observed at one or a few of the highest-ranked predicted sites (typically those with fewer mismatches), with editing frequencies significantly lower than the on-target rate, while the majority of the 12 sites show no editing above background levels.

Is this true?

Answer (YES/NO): NO